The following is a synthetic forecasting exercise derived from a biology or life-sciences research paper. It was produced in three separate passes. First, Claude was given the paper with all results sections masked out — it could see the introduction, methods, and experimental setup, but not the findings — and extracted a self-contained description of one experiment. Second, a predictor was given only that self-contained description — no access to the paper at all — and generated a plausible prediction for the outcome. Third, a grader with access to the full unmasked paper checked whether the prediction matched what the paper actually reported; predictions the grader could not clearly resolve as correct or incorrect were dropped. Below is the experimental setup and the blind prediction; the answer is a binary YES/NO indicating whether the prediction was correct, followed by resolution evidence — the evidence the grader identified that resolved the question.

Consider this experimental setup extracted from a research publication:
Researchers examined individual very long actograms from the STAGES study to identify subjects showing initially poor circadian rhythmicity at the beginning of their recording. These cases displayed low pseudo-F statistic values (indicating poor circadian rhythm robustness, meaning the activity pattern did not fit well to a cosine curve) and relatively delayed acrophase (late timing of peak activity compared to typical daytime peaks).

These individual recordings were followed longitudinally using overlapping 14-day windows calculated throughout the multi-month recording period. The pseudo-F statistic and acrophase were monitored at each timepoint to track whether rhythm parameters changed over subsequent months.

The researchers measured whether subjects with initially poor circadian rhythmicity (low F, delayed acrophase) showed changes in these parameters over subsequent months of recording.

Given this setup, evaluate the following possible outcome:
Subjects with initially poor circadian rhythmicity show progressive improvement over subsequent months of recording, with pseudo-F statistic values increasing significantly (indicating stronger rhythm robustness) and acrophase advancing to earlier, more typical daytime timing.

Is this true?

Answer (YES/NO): YES